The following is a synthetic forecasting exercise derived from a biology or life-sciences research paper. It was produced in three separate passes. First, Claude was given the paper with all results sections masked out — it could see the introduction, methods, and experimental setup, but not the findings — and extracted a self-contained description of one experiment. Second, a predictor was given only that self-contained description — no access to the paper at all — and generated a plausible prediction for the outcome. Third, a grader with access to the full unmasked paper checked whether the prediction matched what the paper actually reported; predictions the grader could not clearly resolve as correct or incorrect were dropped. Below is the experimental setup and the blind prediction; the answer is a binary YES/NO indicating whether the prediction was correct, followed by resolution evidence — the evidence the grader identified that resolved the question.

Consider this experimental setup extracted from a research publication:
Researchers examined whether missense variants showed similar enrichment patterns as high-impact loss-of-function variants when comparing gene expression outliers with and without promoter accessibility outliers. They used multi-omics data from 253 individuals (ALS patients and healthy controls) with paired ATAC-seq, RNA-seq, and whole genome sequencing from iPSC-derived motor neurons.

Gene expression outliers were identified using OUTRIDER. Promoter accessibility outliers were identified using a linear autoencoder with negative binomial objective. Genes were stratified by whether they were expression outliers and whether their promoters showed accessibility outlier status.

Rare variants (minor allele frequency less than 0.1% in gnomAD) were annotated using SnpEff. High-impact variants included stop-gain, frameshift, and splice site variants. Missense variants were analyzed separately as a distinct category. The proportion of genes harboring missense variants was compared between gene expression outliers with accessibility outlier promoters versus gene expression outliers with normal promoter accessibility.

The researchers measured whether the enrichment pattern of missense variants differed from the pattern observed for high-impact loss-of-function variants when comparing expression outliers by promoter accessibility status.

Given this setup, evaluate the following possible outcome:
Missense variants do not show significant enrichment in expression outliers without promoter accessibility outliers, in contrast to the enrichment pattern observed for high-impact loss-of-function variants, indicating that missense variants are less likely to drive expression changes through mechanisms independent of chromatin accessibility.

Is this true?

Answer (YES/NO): NO